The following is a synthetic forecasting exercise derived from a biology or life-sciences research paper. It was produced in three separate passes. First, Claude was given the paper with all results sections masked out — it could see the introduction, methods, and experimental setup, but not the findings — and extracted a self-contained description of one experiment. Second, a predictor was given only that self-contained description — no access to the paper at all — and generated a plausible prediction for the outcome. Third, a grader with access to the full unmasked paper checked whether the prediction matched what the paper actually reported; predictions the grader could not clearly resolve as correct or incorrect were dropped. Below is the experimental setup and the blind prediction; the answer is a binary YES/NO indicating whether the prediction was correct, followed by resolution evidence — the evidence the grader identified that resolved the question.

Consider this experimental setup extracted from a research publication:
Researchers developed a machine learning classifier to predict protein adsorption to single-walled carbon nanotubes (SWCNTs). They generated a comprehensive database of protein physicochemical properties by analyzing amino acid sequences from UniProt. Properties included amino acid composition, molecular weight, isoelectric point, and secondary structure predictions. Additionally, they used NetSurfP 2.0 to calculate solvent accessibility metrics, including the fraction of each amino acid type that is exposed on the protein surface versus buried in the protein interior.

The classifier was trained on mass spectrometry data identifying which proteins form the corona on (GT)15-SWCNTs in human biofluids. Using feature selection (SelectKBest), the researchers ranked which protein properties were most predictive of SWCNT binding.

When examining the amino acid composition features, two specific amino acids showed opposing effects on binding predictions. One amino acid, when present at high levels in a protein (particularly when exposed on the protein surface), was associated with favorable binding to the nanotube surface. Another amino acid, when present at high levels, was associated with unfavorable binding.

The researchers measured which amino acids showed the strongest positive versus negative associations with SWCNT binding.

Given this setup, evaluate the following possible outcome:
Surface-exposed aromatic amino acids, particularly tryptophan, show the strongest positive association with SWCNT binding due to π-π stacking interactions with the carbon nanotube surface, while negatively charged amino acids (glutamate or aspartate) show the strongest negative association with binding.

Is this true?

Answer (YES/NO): NO